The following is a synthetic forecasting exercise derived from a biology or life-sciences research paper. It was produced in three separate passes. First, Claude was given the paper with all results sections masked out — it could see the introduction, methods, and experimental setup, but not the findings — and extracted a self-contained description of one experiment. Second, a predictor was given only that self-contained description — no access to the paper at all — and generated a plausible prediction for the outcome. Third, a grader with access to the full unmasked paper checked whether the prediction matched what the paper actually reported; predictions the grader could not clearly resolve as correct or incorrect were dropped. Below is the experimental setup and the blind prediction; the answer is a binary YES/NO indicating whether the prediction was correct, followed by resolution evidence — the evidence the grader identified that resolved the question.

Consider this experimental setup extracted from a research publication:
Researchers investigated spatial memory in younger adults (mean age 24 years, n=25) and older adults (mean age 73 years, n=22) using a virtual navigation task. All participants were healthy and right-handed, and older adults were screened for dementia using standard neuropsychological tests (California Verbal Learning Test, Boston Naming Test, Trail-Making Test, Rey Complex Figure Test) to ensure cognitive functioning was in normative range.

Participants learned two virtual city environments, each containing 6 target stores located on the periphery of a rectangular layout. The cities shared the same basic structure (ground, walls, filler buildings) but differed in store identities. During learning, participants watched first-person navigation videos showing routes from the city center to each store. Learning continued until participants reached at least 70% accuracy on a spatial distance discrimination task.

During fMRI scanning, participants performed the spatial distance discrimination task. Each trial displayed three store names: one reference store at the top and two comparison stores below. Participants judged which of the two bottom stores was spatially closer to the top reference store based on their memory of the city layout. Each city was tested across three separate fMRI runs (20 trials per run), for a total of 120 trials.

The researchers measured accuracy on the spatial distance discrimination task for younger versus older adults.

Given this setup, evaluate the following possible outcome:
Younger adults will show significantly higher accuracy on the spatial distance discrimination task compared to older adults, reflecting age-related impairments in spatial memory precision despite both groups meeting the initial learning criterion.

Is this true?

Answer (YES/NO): YES